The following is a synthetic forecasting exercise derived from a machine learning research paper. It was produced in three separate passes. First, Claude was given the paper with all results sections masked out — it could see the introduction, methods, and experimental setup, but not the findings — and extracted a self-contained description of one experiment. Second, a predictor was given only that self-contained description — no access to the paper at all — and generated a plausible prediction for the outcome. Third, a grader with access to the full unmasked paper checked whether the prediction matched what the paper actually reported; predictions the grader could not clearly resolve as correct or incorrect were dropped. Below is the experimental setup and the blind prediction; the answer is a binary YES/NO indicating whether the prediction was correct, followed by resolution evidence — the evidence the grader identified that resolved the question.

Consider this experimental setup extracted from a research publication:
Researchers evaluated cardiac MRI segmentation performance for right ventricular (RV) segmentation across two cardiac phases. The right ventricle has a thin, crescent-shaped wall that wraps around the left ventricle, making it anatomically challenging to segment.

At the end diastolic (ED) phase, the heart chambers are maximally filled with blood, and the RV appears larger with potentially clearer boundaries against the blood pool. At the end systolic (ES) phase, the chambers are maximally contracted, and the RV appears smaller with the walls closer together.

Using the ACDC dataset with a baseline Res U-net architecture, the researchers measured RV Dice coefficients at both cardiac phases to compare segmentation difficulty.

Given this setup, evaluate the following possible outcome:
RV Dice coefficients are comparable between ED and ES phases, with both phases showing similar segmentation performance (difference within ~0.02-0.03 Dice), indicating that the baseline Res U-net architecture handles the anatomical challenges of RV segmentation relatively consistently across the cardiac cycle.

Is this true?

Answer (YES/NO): NO